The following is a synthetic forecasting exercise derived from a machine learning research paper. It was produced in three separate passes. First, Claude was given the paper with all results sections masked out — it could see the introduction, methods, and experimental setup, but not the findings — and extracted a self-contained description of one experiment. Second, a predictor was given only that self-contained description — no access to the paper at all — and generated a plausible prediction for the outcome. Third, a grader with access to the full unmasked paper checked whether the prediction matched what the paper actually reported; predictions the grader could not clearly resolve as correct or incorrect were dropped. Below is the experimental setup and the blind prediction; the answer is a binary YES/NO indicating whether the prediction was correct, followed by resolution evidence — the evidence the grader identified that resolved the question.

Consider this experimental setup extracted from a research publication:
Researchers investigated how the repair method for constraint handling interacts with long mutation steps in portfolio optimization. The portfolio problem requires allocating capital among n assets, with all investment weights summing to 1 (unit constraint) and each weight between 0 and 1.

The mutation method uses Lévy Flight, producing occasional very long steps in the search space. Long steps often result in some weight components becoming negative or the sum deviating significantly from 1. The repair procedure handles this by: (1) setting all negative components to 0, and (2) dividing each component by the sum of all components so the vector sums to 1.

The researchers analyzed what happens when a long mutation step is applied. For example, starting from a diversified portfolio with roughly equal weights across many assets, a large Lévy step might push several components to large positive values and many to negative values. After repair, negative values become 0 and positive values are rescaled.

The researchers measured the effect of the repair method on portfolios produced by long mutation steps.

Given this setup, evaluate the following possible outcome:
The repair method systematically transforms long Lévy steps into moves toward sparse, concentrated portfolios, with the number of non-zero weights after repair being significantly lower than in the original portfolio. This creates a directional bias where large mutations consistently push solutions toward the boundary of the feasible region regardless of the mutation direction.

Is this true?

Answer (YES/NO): NO